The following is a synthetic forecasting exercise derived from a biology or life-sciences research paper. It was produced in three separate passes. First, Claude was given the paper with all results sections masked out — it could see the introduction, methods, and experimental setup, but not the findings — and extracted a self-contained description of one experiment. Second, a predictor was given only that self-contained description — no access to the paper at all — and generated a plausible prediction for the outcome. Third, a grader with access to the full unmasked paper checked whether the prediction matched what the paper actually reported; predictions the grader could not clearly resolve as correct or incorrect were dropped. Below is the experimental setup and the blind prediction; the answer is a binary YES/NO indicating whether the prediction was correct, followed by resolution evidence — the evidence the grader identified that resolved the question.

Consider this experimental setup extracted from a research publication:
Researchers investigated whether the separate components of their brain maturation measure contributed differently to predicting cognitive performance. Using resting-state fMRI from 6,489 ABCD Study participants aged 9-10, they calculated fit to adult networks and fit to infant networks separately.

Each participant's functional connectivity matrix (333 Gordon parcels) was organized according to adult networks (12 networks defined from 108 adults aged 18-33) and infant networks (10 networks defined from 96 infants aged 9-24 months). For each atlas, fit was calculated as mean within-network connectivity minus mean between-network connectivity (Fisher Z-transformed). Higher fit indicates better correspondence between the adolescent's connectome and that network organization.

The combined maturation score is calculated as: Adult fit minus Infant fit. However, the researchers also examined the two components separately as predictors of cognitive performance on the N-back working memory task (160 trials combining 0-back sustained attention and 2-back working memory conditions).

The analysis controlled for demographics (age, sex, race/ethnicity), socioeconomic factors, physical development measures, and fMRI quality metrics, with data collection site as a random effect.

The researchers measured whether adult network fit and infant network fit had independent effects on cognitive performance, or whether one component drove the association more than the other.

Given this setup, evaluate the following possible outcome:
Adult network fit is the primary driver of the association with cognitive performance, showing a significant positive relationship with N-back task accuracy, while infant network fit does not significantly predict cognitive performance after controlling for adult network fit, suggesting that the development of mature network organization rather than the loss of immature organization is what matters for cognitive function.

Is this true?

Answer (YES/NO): NO